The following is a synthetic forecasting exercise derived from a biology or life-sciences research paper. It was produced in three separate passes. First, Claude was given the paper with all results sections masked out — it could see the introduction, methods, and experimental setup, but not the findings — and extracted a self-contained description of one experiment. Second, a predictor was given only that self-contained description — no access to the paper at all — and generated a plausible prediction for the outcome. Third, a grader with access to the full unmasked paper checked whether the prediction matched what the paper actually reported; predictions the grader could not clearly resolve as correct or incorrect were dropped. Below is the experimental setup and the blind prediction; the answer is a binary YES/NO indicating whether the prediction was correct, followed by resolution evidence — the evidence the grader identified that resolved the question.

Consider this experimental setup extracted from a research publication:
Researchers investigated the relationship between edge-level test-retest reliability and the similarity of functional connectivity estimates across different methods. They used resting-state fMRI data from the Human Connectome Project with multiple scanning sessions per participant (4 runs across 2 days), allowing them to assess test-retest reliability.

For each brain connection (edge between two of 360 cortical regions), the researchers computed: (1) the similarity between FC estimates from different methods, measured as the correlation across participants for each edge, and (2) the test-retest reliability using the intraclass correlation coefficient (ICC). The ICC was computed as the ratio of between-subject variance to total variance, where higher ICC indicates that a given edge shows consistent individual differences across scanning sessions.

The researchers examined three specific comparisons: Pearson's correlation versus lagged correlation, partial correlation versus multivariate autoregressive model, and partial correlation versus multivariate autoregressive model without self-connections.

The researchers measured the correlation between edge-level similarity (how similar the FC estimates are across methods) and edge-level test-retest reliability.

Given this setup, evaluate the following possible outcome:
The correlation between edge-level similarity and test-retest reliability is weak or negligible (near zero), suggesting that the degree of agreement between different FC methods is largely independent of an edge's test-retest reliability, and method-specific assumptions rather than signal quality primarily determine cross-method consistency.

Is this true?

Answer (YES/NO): NO